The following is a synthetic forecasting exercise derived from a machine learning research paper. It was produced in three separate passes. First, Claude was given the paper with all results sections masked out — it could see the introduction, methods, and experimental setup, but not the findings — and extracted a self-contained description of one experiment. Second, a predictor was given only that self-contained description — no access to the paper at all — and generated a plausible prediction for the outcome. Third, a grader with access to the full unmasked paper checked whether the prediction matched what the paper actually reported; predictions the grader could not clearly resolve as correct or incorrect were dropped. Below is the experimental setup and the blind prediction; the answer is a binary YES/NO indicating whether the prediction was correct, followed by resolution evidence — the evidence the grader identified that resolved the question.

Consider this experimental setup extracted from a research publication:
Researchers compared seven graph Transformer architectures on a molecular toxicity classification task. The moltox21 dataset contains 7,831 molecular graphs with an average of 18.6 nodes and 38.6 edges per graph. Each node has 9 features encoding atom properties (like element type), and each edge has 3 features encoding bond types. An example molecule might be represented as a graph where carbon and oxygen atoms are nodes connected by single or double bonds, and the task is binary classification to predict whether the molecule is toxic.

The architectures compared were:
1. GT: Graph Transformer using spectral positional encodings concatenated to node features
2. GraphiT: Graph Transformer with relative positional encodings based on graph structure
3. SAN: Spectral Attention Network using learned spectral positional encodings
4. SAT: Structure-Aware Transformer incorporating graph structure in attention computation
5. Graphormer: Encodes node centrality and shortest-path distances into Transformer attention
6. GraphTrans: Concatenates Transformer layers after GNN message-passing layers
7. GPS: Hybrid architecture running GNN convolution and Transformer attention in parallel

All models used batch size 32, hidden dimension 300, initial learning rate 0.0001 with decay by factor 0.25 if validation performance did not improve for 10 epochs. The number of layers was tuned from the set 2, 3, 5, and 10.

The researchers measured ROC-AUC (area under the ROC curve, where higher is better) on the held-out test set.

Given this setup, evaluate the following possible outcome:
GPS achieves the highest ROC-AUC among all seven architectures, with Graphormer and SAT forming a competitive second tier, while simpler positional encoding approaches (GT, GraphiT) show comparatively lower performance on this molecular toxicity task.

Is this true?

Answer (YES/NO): NO